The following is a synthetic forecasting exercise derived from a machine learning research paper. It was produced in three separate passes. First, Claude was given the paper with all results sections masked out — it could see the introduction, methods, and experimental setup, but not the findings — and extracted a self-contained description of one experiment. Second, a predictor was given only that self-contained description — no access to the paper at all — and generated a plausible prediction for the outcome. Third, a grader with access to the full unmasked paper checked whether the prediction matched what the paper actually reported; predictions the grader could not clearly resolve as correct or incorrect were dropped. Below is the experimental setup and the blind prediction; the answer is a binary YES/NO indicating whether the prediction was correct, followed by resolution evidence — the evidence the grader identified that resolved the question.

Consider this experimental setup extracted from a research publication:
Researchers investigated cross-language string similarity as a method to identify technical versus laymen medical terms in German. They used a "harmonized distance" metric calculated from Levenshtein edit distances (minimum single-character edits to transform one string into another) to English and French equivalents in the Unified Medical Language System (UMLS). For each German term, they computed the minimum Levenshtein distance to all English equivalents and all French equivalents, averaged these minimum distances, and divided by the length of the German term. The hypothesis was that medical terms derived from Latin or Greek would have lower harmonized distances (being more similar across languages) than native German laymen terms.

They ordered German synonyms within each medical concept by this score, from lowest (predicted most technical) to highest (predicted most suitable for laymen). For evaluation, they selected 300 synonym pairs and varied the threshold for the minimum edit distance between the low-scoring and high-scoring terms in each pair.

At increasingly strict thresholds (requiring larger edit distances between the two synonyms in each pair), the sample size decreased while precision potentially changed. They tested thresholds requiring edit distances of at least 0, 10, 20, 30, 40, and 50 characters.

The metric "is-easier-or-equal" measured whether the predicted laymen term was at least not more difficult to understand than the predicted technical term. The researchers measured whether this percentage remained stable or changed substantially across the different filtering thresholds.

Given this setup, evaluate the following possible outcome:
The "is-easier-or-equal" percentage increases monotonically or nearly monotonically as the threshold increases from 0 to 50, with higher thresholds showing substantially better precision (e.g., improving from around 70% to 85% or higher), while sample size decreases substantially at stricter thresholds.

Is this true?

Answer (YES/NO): NO